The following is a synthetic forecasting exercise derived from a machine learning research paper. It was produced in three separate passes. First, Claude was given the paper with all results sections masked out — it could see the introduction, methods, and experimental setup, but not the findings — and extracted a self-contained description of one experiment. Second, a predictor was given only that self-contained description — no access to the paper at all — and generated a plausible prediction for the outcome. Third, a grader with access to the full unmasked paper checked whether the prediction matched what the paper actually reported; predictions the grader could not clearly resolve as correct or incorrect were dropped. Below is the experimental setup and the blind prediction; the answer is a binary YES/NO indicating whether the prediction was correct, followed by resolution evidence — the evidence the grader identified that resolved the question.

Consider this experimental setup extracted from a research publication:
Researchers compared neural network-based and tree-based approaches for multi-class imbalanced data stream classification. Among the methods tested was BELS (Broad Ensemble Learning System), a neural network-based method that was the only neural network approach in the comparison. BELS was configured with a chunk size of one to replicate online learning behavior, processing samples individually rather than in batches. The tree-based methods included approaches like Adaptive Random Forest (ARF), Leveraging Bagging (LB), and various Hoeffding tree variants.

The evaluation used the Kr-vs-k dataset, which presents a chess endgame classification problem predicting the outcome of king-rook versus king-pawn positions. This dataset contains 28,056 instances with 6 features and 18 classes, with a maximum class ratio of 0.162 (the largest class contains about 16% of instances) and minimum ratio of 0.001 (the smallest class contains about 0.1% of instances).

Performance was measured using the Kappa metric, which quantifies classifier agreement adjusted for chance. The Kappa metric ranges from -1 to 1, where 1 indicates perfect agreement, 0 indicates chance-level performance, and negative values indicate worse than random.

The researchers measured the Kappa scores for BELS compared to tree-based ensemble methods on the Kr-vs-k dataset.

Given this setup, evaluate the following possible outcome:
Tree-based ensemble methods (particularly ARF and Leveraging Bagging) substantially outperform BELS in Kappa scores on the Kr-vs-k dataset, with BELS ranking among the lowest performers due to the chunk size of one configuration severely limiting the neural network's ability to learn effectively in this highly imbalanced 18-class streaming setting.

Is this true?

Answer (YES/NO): NO